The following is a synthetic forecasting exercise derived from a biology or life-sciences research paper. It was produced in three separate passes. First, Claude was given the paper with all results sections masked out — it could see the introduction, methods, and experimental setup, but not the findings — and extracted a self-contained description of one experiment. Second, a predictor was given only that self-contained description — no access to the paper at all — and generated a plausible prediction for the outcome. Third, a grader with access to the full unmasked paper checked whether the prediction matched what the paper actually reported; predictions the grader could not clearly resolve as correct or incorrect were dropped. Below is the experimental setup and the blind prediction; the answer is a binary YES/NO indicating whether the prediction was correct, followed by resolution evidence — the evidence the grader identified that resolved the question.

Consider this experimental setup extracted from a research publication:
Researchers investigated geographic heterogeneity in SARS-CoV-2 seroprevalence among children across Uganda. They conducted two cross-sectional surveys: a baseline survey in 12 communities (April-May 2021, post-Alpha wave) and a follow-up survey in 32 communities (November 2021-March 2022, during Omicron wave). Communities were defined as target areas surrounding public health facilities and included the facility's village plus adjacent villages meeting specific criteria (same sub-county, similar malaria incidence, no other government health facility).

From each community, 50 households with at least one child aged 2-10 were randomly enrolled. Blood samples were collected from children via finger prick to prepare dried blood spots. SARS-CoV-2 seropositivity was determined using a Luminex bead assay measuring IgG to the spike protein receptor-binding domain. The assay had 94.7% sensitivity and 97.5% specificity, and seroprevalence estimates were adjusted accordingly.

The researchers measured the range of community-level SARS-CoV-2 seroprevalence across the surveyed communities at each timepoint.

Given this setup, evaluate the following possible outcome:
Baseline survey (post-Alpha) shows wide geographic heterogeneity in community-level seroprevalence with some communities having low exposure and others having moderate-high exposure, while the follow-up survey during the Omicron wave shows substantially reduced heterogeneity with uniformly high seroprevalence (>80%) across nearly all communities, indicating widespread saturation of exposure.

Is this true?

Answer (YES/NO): NO